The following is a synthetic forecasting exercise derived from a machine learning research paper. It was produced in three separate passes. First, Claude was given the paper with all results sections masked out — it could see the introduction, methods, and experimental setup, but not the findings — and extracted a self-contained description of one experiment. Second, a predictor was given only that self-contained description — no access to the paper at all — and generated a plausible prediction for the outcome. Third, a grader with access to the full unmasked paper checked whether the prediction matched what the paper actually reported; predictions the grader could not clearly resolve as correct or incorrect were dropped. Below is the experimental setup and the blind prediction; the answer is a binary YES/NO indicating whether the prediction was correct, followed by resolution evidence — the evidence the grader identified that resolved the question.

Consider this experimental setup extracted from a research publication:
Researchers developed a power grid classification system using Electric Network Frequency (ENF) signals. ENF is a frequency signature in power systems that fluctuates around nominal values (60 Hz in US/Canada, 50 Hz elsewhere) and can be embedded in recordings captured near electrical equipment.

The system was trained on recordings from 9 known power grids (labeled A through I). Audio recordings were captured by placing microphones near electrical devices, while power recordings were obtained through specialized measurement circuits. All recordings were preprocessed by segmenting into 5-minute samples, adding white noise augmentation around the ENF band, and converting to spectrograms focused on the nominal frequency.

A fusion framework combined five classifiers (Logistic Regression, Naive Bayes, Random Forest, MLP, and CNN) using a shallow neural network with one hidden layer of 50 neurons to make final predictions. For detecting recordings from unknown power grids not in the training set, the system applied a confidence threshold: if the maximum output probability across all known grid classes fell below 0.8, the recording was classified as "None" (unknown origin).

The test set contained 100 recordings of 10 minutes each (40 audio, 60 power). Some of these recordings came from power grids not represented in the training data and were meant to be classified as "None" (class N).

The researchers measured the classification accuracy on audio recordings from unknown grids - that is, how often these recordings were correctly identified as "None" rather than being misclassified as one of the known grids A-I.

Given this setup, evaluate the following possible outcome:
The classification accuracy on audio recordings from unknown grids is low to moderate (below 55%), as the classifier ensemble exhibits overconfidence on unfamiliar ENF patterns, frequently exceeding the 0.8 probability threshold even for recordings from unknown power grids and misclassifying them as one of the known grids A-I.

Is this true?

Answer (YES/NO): YES